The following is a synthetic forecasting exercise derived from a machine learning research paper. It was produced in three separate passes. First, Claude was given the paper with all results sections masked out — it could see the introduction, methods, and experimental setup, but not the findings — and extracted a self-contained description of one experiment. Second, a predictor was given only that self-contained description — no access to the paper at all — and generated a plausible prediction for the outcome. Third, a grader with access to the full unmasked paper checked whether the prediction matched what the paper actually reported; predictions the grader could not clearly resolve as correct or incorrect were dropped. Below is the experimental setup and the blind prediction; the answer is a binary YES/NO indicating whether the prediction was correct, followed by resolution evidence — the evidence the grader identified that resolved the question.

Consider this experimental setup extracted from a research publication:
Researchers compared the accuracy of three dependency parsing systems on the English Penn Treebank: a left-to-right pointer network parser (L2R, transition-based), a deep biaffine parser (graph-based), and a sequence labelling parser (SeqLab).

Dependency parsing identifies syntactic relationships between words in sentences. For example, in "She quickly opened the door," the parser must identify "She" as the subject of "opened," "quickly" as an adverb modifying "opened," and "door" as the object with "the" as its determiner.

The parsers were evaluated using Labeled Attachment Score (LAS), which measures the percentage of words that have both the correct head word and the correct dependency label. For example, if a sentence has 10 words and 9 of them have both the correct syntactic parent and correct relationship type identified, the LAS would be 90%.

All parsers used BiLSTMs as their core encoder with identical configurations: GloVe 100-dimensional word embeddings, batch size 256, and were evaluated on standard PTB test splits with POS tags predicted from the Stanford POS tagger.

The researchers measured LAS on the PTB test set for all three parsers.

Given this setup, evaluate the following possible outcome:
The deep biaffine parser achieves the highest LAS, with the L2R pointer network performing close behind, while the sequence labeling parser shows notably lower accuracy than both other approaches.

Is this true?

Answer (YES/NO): NO